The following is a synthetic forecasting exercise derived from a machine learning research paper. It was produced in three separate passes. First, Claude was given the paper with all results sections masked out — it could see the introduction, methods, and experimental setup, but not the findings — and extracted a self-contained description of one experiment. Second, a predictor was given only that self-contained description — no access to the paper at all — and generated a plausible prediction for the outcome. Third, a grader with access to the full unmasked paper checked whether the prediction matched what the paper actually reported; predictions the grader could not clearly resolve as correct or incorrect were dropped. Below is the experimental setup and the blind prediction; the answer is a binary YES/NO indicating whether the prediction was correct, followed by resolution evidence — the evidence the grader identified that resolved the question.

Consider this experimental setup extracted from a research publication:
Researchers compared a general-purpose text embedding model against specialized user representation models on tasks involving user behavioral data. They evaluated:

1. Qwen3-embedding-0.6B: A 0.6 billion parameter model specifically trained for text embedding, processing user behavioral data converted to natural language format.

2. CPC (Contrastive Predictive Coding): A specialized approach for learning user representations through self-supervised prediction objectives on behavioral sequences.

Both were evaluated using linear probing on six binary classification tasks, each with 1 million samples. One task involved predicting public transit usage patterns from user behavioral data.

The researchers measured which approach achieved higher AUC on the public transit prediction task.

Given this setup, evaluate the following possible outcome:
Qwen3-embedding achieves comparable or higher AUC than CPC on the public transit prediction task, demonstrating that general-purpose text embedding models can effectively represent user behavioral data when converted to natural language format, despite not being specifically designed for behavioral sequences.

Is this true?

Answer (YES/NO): YES